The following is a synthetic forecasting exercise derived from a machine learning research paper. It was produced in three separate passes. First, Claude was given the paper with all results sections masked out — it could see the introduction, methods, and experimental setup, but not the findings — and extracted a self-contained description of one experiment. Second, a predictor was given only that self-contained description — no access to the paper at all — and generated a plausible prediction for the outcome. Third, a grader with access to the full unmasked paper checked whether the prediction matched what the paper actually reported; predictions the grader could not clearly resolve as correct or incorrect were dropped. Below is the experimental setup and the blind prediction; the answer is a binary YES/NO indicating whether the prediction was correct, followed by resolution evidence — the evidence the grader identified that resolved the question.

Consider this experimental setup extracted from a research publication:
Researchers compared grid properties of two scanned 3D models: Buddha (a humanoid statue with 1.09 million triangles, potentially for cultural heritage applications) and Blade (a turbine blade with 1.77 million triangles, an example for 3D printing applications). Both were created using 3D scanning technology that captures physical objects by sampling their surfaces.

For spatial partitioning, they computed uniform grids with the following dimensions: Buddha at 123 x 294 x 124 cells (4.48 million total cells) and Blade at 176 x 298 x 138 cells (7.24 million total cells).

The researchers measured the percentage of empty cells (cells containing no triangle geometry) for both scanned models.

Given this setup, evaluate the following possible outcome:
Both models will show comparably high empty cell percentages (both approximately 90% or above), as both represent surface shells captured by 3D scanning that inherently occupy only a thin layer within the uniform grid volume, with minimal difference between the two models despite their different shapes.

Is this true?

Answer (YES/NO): YES